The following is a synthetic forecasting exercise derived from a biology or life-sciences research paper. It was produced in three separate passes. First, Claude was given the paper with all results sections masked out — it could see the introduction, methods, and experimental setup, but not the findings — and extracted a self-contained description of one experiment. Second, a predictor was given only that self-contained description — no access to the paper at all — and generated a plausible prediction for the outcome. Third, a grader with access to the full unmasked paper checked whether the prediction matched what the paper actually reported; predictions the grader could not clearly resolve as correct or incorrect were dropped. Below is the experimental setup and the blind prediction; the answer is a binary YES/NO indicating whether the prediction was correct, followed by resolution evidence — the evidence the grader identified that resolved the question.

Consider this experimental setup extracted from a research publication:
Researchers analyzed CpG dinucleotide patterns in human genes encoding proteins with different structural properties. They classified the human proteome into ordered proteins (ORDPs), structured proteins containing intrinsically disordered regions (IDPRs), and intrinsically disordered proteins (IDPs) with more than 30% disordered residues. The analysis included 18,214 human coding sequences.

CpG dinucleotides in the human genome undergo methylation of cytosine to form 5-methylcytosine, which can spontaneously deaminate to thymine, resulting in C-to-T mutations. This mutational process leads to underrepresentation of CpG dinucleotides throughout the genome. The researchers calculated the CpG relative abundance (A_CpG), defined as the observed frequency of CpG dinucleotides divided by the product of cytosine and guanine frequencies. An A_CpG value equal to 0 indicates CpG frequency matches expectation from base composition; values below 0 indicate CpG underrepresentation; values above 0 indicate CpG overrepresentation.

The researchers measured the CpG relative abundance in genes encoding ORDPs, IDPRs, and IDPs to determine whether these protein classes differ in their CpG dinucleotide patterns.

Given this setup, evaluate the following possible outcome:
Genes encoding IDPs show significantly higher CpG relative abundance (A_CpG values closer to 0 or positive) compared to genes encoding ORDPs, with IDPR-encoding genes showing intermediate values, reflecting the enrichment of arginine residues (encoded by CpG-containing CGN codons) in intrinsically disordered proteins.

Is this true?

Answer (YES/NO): YES